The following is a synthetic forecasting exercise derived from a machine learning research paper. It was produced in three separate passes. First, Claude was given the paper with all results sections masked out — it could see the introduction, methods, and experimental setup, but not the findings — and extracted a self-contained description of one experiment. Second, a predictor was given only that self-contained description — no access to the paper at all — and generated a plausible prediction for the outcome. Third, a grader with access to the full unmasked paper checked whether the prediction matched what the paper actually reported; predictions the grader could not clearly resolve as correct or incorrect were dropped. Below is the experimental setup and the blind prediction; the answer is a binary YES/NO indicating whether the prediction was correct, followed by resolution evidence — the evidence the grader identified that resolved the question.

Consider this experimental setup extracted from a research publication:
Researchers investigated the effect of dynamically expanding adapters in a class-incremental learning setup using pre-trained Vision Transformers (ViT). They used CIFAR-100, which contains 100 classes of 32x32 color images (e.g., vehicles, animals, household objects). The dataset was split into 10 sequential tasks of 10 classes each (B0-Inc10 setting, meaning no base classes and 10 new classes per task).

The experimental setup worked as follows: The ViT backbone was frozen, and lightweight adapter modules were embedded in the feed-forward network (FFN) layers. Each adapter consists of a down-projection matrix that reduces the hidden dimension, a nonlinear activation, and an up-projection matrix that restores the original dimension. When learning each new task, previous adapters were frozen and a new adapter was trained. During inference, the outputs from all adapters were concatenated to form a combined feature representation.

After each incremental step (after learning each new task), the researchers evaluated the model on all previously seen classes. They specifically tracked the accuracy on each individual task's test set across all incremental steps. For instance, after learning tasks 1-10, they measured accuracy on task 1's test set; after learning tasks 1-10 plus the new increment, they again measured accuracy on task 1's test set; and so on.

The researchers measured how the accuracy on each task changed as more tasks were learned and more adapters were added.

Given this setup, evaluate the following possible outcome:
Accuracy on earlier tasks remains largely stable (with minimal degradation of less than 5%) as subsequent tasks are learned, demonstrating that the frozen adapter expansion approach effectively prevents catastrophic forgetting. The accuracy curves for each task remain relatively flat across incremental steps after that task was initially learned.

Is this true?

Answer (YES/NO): NO